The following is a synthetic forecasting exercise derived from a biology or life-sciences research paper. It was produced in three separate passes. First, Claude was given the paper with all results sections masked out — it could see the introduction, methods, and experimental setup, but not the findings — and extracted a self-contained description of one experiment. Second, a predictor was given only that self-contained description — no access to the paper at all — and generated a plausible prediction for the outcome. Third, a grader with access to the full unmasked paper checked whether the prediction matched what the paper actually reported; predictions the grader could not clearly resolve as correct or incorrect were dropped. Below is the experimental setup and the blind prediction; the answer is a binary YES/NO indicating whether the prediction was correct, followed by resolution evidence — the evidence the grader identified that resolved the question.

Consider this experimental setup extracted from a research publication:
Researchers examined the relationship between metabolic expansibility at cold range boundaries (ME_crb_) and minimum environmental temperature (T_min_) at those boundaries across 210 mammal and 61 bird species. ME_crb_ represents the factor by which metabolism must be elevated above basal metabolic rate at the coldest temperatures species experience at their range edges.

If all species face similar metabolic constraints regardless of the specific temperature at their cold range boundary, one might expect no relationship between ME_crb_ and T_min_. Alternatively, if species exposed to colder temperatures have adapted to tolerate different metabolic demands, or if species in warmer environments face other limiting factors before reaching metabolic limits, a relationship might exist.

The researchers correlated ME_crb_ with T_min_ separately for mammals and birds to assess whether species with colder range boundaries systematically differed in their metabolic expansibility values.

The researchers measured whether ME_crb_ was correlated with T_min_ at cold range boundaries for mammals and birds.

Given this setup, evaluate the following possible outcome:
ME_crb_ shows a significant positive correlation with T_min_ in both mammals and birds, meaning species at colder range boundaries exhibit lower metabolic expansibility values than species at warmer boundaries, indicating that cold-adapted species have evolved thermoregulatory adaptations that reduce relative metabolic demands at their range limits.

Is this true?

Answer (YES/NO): NO